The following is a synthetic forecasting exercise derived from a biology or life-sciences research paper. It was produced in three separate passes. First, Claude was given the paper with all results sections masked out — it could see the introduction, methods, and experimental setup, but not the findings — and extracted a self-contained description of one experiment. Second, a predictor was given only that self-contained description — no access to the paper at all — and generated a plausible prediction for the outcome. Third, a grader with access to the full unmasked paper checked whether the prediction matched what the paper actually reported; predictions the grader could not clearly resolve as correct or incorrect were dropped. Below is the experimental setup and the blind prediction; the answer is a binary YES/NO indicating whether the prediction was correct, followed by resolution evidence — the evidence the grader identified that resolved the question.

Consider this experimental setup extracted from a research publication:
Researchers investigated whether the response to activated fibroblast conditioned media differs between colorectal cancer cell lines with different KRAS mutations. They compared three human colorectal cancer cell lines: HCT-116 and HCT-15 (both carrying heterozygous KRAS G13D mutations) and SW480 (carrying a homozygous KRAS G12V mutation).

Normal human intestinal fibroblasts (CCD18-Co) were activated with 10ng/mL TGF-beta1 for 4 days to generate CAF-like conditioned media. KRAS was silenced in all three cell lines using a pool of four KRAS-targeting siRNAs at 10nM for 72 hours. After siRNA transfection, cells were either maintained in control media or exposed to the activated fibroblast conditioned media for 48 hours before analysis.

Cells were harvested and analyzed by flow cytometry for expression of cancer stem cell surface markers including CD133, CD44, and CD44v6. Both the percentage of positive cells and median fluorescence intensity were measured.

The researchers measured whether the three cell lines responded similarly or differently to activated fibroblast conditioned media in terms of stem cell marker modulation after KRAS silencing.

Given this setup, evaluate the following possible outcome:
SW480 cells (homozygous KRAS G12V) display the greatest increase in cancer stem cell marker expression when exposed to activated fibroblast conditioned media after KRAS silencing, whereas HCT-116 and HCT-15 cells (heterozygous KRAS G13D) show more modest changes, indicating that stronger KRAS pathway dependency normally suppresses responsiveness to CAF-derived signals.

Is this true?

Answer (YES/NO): NO